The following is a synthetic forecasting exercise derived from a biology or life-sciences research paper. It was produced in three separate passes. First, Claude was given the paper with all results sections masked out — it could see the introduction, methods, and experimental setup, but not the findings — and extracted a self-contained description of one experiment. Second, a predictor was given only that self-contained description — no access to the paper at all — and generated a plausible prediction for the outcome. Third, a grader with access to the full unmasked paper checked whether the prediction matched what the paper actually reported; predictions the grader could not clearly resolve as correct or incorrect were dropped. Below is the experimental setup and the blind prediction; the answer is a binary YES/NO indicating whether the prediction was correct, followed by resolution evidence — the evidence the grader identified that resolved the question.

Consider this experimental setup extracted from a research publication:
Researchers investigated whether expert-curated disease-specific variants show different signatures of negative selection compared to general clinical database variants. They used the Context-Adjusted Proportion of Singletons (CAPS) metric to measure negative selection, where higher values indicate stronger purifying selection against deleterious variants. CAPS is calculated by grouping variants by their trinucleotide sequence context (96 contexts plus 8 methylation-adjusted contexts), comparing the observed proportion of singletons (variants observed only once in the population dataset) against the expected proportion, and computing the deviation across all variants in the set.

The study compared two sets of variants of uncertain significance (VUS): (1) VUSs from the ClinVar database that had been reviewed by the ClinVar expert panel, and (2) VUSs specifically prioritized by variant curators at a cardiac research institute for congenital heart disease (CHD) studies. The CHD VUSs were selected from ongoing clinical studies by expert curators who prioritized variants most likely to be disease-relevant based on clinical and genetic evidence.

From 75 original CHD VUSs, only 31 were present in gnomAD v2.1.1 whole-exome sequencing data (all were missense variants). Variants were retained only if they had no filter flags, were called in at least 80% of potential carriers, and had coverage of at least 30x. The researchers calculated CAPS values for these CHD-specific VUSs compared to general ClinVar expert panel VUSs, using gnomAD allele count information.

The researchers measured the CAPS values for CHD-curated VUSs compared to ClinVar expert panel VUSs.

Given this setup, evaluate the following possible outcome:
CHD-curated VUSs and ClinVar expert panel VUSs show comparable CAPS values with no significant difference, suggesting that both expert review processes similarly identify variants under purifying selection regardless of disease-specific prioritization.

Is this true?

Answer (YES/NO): NO